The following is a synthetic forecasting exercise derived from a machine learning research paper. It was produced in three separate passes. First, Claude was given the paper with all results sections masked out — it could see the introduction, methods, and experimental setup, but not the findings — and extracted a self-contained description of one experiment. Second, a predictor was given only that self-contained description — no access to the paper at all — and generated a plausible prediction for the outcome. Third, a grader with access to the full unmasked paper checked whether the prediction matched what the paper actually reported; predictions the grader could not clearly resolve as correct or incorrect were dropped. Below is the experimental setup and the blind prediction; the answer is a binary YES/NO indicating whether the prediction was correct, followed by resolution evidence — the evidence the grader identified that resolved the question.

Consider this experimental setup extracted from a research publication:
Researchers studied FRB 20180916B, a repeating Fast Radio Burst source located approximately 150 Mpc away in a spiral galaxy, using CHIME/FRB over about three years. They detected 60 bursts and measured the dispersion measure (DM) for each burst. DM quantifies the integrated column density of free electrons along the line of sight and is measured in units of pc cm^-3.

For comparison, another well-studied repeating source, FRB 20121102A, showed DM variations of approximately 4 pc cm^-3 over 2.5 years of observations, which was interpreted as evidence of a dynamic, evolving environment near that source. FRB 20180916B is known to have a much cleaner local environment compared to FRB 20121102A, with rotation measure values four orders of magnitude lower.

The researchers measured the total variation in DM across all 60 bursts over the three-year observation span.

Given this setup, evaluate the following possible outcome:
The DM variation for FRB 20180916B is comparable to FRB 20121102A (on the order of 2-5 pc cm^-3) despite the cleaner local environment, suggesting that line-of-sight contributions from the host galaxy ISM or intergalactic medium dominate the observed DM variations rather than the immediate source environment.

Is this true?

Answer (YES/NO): NO